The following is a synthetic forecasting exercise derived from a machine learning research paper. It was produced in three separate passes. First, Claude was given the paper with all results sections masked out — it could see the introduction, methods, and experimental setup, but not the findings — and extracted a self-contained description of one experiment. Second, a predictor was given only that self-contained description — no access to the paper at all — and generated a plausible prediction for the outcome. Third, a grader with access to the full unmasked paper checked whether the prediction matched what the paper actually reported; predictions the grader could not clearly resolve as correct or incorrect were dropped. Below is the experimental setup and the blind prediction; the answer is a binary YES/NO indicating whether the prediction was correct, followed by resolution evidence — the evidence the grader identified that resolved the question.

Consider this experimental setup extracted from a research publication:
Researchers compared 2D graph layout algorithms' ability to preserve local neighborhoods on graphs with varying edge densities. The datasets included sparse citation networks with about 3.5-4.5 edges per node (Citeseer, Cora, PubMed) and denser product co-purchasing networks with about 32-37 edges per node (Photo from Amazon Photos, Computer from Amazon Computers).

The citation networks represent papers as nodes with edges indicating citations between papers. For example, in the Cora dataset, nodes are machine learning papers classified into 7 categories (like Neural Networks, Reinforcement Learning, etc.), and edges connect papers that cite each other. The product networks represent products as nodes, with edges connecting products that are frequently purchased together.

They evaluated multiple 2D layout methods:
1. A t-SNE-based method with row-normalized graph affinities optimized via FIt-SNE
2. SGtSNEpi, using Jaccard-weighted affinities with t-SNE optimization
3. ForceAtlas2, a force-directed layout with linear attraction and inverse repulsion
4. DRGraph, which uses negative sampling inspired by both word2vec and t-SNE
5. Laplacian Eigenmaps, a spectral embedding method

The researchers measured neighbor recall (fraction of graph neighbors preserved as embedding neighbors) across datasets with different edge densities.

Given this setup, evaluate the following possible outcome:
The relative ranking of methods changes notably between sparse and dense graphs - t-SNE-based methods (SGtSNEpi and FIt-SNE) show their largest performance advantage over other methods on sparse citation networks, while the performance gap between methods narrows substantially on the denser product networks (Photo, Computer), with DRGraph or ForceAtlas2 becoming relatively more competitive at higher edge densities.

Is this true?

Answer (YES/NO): NO